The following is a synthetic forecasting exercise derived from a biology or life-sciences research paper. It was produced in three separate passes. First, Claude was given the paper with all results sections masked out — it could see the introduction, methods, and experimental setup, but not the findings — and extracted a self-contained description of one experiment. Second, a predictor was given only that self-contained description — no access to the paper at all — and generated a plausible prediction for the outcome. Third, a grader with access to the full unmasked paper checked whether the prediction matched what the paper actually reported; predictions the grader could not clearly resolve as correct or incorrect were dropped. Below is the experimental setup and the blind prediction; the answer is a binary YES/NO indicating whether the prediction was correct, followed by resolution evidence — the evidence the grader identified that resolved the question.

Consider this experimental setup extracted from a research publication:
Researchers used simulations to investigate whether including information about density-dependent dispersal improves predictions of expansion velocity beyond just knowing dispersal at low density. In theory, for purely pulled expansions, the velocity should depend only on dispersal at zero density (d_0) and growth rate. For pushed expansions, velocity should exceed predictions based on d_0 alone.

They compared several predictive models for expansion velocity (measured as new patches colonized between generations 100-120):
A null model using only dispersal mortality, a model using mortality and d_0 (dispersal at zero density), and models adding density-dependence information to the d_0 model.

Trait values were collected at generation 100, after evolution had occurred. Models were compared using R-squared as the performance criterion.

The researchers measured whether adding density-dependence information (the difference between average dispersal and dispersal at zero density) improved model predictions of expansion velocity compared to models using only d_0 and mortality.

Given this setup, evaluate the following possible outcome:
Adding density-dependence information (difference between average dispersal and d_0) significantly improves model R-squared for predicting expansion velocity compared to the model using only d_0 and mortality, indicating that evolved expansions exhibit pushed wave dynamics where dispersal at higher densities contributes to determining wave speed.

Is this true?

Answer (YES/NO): YES